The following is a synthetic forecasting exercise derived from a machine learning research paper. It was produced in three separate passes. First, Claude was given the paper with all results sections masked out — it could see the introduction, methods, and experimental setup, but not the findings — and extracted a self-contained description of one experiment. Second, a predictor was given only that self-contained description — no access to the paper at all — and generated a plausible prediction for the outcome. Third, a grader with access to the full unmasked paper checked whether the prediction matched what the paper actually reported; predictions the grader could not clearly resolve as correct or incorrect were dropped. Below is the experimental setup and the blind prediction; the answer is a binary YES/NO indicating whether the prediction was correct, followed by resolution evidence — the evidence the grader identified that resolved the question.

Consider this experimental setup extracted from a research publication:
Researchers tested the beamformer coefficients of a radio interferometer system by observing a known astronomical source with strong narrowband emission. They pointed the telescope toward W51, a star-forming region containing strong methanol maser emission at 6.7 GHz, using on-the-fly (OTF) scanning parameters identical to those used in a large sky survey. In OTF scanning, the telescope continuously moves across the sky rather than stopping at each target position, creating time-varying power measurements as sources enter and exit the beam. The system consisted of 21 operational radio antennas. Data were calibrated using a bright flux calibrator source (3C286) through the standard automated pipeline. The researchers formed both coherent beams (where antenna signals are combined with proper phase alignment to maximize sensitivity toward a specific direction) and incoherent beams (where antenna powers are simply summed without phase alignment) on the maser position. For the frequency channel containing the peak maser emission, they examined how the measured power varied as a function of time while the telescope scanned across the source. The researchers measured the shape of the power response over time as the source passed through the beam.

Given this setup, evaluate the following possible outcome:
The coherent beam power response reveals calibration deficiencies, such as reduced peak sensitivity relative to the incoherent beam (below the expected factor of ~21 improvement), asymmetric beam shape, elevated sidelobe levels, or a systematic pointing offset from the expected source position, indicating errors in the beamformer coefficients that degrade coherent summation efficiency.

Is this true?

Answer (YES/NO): NO